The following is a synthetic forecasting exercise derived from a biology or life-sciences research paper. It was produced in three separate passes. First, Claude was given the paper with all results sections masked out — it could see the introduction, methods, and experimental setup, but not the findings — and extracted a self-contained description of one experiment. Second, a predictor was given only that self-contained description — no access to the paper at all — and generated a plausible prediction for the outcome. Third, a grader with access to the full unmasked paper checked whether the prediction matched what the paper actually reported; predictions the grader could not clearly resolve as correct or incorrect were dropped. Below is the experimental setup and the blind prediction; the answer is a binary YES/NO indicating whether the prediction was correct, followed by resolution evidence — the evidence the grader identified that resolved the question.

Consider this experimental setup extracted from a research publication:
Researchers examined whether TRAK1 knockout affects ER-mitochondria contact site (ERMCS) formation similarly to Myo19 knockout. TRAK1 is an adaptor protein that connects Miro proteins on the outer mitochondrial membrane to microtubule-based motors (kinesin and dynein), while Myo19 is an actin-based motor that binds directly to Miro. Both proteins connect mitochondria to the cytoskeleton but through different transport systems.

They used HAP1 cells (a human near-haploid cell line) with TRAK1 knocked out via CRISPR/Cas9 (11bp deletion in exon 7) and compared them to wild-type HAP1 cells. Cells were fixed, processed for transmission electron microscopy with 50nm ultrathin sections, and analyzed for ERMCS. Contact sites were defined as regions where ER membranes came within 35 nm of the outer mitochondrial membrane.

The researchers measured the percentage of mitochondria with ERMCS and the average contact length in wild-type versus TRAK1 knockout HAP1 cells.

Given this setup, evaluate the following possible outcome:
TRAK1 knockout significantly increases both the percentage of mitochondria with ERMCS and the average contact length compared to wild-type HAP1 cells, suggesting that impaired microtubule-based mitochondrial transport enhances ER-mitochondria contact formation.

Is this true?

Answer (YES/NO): NO